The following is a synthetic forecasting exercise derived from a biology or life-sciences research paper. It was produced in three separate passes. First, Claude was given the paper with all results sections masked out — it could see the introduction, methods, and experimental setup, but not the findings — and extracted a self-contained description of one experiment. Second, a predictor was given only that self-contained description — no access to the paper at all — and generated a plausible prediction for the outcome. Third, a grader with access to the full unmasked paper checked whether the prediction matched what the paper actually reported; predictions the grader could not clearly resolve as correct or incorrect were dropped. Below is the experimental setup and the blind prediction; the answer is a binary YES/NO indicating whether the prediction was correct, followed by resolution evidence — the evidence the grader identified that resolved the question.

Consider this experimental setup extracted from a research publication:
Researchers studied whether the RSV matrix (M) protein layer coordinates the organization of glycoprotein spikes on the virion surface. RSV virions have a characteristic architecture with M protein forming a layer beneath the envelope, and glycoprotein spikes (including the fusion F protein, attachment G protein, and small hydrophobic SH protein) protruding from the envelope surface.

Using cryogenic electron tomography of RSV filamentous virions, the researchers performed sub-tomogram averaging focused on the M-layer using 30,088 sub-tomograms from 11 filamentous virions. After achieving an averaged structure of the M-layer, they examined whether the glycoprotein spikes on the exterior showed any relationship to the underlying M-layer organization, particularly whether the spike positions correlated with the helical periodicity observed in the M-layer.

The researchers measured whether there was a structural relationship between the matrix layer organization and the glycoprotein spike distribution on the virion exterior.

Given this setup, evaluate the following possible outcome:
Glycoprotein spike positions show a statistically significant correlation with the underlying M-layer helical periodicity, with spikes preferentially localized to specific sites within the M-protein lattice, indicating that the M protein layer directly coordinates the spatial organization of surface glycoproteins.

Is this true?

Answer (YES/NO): YES